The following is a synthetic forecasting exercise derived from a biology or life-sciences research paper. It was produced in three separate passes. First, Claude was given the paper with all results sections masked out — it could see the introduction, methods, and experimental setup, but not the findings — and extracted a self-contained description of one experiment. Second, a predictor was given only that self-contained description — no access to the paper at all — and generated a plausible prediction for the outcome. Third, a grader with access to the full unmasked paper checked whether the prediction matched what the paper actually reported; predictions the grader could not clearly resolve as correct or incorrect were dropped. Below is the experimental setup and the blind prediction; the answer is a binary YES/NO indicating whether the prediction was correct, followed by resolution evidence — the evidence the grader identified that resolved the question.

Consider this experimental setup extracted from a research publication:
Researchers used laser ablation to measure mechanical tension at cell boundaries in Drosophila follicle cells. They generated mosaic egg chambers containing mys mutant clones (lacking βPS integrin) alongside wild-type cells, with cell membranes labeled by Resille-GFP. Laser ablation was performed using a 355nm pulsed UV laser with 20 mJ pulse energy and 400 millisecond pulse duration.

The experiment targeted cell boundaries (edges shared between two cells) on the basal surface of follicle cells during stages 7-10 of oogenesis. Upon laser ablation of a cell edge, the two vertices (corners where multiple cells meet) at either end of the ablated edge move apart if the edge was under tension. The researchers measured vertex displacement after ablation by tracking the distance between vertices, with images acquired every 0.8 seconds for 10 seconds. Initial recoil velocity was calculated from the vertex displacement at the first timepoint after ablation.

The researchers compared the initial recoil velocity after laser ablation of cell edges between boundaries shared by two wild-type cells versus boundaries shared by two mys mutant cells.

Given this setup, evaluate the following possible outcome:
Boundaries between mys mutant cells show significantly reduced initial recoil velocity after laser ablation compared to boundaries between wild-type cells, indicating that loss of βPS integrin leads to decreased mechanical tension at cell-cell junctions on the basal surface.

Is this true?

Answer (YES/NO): NO